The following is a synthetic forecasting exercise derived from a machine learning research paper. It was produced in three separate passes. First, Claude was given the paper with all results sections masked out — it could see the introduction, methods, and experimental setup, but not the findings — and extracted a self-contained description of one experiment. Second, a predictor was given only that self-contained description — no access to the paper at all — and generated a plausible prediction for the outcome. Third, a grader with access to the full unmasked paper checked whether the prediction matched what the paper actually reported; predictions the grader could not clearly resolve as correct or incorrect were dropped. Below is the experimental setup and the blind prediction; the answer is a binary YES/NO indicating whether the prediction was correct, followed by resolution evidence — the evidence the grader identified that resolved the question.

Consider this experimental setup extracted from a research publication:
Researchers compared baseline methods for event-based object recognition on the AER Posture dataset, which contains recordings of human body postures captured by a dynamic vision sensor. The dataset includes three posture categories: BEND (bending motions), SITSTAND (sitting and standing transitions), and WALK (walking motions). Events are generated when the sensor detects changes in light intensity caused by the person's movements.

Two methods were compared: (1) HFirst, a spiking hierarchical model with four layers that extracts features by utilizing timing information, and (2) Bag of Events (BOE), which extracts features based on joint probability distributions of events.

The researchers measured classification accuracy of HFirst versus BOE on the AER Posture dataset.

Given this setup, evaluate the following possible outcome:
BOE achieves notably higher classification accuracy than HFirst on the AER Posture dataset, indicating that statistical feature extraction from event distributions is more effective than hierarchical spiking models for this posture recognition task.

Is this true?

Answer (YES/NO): YES